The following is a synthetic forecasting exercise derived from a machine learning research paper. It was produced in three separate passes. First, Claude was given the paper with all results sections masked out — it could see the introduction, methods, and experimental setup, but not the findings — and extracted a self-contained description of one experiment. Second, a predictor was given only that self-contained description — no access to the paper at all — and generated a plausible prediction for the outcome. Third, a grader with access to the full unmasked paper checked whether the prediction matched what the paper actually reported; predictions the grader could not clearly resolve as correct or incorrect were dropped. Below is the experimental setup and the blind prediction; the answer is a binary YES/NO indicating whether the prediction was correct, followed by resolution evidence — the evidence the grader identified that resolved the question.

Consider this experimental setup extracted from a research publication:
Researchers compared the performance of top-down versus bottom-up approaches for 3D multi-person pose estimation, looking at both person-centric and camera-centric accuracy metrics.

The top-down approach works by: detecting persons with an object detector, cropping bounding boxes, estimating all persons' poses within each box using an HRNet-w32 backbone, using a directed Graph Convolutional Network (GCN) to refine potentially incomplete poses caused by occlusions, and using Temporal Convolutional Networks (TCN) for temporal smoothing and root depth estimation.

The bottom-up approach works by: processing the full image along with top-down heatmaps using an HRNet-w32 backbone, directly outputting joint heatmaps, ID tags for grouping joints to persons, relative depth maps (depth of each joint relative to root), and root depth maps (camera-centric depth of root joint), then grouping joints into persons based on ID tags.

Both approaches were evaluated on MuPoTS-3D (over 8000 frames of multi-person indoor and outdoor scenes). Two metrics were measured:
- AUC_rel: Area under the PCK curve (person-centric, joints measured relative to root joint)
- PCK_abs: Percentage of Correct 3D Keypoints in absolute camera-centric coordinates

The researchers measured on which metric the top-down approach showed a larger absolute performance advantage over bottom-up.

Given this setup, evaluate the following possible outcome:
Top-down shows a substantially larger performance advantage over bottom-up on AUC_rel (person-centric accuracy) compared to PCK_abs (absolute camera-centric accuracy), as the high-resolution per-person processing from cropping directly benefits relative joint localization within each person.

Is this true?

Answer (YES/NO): YES